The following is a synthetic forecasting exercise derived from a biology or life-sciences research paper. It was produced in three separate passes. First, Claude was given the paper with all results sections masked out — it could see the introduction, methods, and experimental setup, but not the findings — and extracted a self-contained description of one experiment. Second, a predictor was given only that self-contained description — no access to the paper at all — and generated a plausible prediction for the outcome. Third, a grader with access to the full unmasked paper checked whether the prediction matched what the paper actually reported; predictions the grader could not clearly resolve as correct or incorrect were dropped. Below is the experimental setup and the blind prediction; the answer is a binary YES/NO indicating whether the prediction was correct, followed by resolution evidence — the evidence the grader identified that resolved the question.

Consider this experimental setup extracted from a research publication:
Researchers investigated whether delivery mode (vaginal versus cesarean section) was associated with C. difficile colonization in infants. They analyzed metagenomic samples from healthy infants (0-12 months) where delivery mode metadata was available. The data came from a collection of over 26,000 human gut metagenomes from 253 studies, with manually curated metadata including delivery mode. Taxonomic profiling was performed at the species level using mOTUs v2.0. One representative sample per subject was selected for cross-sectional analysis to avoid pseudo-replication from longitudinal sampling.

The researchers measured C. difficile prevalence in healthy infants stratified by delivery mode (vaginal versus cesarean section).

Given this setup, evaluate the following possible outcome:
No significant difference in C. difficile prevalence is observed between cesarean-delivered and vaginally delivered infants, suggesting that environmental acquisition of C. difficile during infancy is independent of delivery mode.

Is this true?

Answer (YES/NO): NO